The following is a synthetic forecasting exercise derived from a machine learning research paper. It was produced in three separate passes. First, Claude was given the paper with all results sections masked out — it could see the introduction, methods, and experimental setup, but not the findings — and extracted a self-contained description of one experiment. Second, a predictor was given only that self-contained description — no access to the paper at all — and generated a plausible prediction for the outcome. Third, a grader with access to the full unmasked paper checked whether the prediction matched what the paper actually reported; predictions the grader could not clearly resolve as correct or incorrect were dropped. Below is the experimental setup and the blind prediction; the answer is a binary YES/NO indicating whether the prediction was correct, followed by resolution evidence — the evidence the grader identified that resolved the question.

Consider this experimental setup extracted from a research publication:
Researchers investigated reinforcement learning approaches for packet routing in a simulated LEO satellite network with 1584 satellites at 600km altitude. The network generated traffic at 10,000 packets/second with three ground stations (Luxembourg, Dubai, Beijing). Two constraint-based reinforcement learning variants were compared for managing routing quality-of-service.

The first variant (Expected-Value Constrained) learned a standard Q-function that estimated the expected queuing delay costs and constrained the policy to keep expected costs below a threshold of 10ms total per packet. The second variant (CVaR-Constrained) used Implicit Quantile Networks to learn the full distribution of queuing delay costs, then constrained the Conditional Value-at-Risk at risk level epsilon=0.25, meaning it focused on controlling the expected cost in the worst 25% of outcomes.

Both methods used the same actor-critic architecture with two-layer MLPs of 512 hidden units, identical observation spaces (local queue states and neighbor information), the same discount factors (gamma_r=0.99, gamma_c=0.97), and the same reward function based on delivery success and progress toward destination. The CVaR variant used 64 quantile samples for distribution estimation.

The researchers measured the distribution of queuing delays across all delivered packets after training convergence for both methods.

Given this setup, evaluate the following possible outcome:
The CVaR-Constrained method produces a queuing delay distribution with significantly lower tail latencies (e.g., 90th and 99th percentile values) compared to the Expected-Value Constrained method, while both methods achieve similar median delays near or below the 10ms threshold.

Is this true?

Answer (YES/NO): NO